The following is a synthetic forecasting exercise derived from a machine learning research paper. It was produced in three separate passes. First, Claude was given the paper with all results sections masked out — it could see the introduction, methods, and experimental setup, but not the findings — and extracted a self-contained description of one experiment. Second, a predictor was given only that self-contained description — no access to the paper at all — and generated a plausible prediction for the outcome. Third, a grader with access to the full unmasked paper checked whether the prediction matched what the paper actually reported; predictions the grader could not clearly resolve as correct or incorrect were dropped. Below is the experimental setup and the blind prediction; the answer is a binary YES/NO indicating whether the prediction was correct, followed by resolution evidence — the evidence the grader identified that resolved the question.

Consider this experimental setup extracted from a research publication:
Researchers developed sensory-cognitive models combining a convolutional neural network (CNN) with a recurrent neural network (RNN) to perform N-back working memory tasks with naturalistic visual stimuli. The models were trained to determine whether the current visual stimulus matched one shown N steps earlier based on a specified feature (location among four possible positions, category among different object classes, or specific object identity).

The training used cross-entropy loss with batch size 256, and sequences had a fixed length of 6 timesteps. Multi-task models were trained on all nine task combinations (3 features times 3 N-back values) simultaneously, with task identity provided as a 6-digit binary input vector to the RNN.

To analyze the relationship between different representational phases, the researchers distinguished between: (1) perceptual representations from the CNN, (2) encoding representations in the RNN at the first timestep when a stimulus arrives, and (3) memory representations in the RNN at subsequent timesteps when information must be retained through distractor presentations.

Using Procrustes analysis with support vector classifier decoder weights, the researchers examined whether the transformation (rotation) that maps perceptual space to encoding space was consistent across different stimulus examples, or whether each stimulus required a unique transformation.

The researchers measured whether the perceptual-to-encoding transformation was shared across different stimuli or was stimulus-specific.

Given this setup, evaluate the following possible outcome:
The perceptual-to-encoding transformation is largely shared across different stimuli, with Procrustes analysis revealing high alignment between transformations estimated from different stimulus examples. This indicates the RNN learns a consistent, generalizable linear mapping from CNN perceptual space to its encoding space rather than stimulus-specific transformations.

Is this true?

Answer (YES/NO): NO